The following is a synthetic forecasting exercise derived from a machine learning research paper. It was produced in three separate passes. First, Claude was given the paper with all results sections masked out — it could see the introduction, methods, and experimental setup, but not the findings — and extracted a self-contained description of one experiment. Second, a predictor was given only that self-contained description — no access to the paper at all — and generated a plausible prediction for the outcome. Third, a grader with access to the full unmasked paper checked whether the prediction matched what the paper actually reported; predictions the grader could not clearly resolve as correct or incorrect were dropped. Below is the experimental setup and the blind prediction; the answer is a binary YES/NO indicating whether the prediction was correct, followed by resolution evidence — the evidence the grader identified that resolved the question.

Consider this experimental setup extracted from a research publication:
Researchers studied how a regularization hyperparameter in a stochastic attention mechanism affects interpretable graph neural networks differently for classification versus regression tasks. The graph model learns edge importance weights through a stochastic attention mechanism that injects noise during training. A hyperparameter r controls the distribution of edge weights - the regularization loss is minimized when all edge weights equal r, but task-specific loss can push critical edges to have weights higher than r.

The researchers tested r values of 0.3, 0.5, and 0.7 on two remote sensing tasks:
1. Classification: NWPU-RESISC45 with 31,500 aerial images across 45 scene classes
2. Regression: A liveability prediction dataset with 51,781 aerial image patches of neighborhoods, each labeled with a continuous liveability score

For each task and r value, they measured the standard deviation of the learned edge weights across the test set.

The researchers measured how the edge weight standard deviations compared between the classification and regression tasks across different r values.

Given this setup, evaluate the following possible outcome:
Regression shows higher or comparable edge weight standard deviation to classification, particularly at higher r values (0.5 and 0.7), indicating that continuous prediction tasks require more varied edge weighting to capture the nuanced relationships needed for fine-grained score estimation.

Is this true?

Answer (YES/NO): NO